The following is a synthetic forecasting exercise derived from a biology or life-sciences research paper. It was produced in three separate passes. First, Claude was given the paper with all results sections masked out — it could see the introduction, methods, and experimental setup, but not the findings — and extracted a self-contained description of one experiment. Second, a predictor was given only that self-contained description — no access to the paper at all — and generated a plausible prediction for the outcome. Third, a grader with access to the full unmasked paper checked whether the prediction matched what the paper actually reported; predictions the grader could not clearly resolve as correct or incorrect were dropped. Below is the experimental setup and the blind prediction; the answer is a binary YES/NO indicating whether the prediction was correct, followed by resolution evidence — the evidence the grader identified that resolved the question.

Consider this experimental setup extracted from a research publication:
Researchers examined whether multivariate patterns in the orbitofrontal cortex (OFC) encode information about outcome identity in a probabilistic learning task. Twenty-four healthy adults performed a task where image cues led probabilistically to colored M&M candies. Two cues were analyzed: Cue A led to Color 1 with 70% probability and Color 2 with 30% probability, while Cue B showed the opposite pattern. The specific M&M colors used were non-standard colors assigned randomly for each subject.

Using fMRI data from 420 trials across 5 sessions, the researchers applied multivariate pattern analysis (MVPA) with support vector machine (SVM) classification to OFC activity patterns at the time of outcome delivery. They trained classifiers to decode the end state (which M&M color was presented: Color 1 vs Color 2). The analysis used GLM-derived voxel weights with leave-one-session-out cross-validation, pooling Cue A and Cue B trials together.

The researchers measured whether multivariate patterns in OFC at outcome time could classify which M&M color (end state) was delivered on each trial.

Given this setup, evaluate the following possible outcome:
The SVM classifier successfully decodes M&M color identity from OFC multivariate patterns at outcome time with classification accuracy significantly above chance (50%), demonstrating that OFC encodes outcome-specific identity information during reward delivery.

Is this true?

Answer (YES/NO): YES